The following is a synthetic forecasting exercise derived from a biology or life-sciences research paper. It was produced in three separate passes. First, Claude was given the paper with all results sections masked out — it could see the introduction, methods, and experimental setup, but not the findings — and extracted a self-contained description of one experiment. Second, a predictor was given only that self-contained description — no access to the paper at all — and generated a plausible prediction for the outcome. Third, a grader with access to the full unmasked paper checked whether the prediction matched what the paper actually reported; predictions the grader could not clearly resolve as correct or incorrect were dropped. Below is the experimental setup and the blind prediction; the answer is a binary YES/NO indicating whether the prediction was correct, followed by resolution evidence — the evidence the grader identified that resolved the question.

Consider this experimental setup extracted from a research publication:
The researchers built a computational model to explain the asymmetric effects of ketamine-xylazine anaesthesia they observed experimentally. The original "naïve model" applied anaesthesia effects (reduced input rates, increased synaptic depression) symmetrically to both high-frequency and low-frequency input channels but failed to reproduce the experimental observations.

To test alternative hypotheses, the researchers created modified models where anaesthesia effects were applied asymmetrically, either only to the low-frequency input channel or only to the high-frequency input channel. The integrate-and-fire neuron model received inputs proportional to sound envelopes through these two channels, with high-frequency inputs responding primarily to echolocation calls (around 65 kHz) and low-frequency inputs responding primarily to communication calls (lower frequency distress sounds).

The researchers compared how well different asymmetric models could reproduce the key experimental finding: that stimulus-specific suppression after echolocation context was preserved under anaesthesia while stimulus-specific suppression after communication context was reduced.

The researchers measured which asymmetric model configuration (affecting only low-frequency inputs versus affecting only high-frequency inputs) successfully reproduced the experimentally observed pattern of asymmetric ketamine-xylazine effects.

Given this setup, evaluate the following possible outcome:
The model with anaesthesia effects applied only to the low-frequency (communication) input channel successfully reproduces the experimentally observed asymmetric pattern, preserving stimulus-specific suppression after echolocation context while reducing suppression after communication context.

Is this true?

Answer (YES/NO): NO